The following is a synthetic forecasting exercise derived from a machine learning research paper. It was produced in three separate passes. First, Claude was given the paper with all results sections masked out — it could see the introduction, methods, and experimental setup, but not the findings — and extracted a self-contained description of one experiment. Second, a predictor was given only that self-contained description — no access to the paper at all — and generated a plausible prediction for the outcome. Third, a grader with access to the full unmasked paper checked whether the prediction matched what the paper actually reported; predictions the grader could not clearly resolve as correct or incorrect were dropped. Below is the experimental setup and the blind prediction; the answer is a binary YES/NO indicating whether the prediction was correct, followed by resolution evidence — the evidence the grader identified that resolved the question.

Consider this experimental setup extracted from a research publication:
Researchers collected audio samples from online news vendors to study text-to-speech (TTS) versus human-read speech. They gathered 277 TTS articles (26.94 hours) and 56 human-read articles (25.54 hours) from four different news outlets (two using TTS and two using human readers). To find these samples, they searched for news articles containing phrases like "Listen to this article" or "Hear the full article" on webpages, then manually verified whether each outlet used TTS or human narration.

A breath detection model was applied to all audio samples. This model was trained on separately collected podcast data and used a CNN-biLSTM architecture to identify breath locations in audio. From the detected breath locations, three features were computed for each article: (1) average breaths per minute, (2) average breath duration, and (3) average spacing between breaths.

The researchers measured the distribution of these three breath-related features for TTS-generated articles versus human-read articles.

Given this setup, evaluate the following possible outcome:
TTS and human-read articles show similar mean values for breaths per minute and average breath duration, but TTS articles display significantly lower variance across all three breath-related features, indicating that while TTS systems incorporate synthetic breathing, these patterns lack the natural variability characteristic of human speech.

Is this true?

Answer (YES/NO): NO